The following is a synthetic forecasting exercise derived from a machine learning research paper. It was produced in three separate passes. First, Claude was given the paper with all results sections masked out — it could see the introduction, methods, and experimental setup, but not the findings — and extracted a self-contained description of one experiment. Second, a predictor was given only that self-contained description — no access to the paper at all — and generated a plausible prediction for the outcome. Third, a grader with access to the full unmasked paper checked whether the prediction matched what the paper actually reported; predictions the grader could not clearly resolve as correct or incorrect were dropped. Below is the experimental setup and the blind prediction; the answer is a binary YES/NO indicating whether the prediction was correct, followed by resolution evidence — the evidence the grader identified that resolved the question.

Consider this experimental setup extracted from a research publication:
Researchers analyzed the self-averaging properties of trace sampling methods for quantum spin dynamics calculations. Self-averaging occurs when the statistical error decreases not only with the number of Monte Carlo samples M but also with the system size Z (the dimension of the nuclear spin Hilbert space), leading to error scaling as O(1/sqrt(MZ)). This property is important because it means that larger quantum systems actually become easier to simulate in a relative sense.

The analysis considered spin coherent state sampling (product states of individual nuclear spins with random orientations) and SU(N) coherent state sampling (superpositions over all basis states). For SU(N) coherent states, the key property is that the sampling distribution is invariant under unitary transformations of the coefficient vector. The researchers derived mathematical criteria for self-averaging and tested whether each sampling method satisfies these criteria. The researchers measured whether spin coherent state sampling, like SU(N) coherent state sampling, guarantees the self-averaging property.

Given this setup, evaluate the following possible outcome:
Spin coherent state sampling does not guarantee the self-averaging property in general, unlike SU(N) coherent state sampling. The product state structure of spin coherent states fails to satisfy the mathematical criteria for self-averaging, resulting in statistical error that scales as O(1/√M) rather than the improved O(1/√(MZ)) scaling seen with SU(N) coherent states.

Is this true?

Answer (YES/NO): NO